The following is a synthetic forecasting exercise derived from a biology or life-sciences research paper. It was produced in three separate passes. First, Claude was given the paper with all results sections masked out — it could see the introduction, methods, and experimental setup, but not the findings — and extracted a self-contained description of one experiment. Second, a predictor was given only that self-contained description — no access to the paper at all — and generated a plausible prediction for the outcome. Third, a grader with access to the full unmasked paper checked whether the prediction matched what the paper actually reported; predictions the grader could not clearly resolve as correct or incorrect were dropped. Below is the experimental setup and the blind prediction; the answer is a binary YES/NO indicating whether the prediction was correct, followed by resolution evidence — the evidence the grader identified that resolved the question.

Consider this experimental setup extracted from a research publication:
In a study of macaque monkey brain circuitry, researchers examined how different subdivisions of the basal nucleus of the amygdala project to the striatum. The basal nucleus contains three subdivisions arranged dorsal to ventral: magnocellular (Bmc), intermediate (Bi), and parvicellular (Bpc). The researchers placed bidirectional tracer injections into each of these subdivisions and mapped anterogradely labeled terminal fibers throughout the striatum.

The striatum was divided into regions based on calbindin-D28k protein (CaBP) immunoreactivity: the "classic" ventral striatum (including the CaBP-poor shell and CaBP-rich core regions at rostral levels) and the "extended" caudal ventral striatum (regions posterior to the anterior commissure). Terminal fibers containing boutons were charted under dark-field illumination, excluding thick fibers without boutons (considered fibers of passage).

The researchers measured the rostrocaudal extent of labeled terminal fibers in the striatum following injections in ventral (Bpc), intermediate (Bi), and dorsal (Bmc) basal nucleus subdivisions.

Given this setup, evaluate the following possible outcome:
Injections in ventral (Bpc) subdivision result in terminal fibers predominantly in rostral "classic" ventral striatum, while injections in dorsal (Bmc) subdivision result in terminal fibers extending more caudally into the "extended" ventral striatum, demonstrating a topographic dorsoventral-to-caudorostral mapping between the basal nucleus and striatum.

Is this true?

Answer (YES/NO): YES